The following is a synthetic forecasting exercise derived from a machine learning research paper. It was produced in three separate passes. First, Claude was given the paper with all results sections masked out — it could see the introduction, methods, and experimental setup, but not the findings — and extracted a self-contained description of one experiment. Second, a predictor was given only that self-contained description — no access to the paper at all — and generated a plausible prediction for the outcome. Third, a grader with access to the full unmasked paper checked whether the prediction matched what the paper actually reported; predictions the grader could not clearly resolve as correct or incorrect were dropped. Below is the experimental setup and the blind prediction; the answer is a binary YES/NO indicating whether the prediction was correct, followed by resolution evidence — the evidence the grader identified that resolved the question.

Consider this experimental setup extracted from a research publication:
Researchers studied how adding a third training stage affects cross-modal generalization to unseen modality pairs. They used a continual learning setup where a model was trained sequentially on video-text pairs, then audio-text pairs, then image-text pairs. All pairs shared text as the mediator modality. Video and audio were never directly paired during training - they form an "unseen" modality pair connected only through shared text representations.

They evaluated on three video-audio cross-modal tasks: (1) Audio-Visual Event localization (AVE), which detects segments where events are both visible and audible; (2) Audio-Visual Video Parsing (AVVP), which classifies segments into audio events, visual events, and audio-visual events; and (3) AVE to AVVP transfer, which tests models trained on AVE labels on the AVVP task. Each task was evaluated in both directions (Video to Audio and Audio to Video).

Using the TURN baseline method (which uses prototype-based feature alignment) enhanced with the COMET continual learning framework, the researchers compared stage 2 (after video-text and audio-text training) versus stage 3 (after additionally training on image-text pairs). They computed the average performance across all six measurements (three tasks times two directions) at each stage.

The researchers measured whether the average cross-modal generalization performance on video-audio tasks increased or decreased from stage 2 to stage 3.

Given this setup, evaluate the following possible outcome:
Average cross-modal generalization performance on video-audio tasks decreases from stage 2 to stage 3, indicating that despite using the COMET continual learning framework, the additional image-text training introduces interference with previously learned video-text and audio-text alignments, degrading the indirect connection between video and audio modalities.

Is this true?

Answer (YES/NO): NO